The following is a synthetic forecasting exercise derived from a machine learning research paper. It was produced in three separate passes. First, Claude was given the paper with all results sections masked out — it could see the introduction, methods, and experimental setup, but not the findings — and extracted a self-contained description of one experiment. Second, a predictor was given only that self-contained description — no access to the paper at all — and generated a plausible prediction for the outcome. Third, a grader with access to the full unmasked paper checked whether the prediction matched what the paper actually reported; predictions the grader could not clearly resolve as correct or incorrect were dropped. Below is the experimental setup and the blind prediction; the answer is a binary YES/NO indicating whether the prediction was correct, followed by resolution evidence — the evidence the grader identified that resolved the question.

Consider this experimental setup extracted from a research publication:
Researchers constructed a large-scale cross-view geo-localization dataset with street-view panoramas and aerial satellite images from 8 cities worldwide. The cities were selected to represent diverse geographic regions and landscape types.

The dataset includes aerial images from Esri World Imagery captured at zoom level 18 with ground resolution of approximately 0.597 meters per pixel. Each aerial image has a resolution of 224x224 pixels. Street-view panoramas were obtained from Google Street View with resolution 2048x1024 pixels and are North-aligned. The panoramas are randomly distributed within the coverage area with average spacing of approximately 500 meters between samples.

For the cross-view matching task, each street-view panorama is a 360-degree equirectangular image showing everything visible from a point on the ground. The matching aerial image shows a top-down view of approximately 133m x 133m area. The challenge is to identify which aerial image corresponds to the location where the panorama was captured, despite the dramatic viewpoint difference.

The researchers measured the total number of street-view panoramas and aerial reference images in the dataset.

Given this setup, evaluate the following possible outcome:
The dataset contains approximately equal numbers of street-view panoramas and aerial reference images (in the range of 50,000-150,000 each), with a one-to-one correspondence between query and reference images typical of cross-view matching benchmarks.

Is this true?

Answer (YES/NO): NO